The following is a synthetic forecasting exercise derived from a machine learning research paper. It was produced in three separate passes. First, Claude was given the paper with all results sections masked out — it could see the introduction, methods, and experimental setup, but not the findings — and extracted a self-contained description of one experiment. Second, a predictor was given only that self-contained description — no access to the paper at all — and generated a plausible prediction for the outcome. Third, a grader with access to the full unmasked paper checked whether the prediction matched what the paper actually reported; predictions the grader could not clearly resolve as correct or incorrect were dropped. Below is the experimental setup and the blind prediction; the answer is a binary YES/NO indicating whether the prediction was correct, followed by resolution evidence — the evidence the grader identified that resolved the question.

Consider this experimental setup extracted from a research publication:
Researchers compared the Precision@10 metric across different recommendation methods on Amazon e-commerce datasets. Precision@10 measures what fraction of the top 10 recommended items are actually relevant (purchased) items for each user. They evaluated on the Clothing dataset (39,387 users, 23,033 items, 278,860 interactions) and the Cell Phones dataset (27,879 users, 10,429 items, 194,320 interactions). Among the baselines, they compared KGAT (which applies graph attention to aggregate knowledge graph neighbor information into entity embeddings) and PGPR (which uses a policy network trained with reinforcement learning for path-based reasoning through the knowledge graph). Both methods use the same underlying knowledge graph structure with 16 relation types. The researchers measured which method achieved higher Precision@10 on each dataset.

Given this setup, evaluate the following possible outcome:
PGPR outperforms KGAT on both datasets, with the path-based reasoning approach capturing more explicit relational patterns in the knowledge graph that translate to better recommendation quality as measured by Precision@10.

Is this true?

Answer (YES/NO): NO